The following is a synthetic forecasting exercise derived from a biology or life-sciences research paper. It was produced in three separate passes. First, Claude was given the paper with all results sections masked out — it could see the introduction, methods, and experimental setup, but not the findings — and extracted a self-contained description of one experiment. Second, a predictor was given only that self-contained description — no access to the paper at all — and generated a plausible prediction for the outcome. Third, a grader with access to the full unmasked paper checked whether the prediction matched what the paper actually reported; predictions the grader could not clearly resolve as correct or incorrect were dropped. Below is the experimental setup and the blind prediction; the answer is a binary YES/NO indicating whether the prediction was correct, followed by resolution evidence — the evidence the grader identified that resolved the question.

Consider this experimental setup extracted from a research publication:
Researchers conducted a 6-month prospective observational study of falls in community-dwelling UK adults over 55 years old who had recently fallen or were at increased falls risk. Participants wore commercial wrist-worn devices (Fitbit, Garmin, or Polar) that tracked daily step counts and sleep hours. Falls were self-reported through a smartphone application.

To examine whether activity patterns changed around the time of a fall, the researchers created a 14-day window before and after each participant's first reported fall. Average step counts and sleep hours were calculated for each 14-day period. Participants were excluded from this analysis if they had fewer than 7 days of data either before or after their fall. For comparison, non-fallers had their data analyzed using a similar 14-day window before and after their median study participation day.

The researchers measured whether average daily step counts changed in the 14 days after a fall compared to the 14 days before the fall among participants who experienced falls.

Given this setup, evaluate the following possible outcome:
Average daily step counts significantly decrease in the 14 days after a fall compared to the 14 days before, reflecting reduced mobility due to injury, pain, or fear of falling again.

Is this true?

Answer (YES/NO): NO